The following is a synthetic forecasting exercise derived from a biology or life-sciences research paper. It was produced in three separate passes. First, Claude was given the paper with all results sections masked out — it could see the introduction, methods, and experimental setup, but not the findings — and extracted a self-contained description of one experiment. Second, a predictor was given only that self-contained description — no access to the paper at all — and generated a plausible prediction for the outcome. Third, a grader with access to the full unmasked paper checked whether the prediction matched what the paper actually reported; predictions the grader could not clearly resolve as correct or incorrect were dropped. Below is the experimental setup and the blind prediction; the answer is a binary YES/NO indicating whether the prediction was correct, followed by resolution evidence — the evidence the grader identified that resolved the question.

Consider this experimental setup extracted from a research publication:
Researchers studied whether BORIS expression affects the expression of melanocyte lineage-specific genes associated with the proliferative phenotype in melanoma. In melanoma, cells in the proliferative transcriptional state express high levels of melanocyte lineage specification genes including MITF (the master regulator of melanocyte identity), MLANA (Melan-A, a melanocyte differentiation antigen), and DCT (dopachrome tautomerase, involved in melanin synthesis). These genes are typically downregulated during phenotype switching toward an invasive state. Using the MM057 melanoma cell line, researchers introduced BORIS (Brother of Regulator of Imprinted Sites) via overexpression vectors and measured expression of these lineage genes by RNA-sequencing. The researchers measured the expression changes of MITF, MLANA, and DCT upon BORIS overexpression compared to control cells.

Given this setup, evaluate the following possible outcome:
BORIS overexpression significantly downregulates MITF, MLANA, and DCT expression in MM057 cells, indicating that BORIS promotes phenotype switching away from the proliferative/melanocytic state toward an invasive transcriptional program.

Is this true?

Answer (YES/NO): NO